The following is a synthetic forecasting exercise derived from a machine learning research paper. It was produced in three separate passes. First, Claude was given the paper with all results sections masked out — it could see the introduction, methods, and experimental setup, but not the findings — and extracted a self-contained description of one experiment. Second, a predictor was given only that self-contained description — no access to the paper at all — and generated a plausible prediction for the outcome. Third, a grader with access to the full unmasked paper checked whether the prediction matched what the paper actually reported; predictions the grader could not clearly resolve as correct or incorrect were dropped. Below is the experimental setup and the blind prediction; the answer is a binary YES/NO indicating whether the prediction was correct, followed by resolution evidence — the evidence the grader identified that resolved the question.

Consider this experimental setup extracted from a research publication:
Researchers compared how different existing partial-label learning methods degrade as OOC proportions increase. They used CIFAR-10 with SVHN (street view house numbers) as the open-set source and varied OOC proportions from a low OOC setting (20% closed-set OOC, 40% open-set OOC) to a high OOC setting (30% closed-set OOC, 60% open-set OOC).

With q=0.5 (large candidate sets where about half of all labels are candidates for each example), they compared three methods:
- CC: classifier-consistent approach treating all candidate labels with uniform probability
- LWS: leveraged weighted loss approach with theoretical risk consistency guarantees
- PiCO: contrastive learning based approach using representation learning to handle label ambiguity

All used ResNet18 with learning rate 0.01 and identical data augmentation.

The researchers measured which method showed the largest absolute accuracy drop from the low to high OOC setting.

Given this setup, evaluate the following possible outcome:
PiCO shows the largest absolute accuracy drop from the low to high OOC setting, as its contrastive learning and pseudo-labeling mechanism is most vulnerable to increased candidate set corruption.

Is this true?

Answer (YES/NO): NO